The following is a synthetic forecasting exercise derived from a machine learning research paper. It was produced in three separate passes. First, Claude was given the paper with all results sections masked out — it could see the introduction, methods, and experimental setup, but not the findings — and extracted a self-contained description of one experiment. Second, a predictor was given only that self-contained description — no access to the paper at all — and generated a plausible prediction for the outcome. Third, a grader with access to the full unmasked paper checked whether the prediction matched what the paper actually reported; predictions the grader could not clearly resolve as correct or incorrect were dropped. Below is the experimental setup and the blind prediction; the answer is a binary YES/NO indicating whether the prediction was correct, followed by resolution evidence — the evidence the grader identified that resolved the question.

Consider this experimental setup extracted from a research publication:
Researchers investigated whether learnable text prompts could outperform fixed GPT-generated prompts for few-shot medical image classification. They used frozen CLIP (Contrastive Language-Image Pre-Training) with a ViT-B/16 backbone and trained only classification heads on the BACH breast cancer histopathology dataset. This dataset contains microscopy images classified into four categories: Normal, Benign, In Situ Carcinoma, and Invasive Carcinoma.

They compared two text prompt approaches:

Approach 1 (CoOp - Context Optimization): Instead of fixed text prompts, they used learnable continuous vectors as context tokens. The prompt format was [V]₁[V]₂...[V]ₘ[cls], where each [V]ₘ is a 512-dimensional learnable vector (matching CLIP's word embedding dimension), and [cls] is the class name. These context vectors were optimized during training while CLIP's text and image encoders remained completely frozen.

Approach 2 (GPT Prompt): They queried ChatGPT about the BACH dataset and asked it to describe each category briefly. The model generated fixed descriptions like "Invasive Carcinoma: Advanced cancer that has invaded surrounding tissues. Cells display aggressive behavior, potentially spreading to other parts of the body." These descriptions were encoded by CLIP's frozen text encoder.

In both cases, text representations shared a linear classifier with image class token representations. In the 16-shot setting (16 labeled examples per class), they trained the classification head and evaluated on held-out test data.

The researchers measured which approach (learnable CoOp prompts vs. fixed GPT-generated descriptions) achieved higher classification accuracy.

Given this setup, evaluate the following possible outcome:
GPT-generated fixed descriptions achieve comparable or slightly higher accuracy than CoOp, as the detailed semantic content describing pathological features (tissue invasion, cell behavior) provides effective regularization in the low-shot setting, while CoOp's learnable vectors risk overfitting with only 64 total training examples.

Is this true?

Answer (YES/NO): YES